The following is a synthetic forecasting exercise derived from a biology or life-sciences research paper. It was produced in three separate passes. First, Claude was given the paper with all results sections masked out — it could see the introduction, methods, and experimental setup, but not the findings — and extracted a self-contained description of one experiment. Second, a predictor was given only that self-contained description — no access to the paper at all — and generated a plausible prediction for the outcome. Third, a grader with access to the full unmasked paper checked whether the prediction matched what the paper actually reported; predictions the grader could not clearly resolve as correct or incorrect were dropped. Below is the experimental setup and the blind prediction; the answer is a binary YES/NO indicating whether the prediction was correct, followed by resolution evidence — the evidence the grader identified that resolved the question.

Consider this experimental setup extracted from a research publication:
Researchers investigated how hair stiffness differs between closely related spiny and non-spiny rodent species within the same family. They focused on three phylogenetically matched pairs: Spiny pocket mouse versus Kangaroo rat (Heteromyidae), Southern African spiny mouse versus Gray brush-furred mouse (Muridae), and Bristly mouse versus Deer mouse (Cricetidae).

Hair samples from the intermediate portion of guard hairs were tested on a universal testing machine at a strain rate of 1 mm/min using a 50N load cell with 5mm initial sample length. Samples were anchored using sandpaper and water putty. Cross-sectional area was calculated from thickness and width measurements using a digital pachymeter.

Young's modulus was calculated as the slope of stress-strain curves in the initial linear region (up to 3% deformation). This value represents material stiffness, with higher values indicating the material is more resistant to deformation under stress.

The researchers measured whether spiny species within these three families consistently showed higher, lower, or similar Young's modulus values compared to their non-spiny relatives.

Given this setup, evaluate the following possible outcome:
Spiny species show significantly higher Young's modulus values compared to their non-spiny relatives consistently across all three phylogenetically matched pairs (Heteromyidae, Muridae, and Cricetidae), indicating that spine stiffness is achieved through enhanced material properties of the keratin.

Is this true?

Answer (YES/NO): NO